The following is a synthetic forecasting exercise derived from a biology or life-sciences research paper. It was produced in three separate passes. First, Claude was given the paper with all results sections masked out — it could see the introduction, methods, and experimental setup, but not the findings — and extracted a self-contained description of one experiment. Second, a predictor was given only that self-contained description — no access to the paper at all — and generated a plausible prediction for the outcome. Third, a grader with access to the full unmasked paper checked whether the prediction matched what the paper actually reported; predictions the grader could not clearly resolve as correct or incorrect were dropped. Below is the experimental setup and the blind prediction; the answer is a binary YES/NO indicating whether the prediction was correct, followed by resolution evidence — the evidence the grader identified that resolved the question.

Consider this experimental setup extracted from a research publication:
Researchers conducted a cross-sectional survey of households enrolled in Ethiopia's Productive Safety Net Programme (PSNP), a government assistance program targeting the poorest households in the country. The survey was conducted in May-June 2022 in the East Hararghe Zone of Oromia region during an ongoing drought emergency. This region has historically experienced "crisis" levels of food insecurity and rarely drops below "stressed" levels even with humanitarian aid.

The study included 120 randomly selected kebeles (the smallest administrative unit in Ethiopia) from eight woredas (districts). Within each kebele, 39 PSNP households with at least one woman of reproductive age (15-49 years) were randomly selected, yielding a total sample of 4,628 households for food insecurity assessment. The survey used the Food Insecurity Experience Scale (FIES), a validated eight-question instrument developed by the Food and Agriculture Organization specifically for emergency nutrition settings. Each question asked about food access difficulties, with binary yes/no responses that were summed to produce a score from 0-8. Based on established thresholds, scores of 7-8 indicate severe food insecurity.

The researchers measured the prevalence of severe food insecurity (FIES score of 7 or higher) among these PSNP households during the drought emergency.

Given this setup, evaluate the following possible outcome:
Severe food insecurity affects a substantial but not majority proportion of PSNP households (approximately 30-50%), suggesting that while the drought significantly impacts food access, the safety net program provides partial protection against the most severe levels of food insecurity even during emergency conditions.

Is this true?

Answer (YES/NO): NO